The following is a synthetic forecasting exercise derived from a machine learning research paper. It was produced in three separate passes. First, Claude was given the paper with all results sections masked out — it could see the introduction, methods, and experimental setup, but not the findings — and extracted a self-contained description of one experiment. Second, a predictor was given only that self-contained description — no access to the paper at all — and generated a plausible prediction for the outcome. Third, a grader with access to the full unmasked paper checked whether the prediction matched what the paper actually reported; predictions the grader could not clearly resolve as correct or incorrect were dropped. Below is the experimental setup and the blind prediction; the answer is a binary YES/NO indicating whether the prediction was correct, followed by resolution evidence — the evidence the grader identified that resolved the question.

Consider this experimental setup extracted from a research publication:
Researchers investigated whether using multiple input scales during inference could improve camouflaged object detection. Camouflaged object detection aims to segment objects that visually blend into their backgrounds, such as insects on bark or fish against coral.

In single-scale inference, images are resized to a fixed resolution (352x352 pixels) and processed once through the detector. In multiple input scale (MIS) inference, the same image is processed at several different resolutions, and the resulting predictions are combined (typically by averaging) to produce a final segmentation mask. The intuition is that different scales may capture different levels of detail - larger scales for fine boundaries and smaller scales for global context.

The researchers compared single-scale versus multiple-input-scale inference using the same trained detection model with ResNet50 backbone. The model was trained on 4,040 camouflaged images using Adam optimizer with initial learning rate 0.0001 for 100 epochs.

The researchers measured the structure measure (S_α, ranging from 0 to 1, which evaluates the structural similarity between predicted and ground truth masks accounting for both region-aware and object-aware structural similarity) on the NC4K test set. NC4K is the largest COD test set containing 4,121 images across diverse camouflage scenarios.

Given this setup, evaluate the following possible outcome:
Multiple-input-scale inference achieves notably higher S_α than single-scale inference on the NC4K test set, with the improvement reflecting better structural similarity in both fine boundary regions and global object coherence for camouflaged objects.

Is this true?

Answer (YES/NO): YES